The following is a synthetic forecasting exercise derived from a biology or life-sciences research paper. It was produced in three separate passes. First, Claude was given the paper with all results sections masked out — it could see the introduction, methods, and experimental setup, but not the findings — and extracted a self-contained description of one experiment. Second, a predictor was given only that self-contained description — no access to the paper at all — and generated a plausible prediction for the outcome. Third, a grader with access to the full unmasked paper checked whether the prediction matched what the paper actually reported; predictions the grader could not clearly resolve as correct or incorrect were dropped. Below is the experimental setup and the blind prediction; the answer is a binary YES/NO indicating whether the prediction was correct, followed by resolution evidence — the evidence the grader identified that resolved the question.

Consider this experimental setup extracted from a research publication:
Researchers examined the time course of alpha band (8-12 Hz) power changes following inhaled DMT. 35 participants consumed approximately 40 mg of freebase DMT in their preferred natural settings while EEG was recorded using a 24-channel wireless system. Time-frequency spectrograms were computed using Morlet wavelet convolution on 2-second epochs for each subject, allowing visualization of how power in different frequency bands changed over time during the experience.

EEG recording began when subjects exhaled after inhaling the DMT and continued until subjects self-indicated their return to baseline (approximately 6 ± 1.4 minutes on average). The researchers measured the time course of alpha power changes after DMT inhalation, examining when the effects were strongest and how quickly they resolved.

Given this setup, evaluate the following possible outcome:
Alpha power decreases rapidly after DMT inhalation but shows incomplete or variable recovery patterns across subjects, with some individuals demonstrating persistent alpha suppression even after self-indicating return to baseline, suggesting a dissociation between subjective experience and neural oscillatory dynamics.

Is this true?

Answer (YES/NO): NO